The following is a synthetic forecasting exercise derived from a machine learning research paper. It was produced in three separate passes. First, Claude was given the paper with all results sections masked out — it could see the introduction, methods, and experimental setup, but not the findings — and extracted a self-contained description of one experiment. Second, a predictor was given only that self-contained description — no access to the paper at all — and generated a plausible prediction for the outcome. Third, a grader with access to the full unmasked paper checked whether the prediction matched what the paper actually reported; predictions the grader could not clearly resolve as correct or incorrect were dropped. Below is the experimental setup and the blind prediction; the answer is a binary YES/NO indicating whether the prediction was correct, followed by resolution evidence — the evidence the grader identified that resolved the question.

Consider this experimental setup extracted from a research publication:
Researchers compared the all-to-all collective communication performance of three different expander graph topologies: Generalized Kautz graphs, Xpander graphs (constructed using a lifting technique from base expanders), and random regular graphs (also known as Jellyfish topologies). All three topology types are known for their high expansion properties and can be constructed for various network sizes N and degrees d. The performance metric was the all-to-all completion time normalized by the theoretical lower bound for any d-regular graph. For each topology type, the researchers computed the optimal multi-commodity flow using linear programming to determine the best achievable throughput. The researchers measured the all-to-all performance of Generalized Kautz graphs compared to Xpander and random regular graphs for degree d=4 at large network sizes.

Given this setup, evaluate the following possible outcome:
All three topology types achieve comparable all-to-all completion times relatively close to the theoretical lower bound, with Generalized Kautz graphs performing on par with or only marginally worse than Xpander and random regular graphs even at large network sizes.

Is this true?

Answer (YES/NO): NO